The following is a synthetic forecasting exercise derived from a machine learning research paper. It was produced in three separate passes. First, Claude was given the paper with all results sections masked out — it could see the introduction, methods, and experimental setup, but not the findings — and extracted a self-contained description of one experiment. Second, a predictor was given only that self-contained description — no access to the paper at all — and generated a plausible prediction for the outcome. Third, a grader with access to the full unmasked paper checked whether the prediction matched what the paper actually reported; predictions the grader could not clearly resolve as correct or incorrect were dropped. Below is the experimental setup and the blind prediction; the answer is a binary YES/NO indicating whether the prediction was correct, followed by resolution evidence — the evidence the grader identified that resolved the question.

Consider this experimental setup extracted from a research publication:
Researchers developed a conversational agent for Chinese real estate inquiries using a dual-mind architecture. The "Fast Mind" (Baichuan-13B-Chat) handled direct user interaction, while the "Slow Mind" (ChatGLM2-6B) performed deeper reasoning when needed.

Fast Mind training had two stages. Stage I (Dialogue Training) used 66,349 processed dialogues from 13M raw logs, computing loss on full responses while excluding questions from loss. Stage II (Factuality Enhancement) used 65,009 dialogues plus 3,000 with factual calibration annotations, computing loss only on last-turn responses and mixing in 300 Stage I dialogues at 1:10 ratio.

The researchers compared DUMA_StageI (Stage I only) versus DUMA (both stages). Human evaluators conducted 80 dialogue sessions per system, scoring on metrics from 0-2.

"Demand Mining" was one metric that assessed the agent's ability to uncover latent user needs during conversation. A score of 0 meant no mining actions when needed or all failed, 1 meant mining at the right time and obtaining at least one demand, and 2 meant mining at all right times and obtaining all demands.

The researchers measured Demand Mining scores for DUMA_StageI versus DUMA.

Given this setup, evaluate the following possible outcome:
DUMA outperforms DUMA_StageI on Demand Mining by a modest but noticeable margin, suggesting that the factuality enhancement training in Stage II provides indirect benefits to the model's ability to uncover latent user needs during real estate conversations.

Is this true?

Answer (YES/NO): NO